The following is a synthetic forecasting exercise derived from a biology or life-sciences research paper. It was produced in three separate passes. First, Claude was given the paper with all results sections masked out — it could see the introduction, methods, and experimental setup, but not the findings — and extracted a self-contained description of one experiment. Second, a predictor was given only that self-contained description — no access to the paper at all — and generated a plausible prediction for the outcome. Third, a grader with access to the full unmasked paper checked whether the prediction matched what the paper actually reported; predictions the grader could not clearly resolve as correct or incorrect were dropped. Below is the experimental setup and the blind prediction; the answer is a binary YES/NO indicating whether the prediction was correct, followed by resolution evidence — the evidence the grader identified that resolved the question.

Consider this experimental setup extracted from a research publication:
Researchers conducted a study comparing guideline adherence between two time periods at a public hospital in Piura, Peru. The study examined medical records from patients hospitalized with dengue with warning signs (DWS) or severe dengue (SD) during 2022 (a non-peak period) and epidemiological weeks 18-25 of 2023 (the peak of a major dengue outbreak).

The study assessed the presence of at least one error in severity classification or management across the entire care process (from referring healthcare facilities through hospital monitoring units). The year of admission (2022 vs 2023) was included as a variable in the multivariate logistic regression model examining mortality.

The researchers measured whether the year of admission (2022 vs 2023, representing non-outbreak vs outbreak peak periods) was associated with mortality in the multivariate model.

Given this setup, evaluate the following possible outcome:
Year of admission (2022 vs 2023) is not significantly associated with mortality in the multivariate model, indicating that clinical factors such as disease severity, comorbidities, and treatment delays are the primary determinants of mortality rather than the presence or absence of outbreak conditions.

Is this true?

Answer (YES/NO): YES